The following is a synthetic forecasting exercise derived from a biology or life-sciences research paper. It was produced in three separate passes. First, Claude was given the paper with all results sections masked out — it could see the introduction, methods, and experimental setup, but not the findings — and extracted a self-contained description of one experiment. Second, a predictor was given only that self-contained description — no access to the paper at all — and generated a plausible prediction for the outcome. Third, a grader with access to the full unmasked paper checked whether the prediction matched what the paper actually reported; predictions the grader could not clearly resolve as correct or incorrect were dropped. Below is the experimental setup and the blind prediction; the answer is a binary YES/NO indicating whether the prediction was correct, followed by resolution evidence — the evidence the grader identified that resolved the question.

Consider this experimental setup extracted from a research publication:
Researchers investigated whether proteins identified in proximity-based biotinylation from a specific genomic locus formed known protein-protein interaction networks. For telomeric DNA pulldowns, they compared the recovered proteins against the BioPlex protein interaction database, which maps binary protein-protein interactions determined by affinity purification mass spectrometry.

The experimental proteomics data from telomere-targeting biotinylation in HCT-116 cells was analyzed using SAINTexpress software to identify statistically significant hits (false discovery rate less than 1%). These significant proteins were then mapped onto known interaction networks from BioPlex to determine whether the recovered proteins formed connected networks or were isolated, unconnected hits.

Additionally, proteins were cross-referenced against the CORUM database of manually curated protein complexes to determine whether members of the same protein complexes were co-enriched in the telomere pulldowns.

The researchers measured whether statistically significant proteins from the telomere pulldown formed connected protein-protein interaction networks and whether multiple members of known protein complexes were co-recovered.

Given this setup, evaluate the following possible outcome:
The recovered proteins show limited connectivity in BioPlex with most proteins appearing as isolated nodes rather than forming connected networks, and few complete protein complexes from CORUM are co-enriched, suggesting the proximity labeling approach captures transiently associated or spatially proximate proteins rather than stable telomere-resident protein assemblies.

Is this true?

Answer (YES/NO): NO